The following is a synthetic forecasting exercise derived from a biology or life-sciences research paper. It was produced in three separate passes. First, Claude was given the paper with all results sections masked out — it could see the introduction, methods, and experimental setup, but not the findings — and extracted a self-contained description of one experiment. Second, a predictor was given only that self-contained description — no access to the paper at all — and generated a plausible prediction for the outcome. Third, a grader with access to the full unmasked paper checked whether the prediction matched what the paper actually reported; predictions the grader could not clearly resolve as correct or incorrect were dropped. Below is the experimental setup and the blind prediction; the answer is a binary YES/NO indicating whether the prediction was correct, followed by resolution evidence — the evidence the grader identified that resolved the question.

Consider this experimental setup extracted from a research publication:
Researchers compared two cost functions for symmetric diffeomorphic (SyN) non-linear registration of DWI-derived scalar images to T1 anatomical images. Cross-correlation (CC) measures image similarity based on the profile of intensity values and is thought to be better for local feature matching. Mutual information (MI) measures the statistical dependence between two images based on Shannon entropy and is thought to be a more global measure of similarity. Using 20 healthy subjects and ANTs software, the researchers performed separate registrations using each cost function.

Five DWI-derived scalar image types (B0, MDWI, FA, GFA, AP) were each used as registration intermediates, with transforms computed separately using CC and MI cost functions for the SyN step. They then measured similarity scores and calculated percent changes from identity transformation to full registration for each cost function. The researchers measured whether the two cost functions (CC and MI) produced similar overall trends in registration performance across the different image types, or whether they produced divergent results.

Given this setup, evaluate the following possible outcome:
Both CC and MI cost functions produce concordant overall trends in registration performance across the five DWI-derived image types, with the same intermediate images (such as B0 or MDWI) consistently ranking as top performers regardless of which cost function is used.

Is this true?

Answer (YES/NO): NO